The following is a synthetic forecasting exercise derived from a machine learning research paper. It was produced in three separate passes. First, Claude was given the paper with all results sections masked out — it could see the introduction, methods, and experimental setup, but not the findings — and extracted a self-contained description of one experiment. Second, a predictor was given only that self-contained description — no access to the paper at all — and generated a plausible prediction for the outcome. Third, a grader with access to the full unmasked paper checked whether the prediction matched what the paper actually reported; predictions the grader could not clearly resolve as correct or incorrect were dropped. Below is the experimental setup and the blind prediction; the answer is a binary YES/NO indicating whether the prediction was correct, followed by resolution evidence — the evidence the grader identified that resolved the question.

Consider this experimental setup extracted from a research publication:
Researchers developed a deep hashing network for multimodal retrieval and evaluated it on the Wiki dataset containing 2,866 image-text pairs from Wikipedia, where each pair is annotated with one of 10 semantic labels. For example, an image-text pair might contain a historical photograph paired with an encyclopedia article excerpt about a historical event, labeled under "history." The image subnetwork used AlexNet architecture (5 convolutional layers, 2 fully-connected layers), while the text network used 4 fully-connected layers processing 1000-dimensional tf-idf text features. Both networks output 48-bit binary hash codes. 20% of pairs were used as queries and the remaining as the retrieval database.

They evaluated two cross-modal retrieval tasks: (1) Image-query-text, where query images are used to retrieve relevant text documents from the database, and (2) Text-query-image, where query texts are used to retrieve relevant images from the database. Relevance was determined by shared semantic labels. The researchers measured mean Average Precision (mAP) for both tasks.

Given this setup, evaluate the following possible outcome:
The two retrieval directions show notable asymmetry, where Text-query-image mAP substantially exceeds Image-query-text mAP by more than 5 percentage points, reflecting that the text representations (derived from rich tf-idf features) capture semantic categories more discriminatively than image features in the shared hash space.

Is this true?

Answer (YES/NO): YES